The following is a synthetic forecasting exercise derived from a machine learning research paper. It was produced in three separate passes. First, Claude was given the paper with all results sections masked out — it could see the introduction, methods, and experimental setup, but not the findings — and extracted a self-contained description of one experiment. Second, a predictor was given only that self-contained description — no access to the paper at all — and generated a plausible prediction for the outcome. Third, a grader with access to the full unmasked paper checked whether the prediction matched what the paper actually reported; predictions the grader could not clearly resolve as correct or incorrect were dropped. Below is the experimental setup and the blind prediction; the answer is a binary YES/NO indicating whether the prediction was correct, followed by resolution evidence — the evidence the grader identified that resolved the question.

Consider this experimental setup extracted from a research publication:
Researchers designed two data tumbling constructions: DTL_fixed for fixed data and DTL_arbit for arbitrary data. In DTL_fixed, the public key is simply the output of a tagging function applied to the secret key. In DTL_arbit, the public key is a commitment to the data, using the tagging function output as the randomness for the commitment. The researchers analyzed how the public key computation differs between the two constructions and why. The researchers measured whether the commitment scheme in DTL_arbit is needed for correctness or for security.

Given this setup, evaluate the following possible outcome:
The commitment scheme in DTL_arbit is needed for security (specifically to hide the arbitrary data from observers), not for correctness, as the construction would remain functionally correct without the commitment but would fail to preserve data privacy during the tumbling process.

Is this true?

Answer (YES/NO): NO